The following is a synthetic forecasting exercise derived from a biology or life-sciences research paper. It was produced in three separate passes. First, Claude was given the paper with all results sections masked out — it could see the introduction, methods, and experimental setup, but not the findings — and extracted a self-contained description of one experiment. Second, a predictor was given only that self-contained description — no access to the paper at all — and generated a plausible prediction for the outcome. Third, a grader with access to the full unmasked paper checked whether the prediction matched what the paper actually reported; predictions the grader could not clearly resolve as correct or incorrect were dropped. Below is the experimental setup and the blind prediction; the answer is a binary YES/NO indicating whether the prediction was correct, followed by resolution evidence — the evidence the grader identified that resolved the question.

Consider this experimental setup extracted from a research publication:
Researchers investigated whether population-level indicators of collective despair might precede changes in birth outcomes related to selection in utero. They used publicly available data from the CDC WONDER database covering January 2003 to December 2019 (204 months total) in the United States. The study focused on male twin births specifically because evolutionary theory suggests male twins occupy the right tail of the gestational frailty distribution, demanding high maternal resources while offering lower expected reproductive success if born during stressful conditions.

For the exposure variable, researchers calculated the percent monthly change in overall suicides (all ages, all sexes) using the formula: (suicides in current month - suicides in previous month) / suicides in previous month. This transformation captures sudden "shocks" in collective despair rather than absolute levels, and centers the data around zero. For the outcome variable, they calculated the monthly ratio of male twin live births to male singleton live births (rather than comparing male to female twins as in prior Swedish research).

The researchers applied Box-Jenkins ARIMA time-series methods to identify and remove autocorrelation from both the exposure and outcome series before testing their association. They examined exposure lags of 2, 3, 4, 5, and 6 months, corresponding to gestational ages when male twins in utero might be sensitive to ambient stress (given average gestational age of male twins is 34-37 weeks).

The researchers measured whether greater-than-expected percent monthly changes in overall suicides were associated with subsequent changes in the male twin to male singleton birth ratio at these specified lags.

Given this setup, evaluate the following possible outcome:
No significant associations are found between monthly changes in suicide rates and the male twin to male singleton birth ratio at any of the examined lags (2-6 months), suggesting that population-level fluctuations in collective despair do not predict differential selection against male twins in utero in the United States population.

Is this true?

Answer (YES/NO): NO